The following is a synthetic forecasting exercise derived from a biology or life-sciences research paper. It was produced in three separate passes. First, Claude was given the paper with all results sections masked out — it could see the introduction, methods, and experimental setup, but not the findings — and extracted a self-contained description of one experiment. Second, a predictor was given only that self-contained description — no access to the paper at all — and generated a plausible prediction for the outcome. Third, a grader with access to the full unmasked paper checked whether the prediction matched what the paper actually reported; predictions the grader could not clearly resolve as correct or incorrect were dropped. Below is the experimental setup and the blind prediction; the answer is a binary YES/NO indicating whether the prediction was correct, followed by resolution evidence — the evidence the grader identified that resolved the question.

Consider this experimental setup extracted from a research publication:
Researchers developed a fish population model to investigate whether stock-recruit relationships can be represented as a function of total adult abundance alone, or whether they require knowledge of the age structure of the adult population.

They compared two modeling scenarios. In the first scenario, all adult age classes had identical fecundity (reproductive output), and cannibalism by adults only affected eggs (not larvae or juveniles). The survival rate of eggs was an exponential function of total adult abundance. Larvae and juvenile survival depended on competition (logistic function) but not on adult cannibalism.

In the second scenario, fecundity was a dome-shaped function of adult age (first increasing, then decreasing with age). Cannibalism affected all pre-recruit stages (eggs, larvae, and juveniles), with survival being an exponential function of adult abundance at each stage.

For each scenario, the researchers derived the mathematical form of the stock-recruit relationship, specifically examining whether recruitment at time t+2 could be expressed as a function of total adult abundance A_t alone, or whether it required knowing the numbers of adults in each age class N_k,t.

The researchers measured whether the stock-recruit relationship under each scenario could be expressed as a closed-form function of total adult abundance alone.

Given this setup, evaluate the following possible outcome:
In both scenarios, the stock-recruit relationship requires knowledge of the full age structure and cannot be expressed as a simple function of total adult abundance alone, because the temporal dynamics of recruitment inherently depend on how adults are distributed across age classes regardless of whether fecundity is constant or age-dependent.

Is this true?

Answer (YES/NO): NO